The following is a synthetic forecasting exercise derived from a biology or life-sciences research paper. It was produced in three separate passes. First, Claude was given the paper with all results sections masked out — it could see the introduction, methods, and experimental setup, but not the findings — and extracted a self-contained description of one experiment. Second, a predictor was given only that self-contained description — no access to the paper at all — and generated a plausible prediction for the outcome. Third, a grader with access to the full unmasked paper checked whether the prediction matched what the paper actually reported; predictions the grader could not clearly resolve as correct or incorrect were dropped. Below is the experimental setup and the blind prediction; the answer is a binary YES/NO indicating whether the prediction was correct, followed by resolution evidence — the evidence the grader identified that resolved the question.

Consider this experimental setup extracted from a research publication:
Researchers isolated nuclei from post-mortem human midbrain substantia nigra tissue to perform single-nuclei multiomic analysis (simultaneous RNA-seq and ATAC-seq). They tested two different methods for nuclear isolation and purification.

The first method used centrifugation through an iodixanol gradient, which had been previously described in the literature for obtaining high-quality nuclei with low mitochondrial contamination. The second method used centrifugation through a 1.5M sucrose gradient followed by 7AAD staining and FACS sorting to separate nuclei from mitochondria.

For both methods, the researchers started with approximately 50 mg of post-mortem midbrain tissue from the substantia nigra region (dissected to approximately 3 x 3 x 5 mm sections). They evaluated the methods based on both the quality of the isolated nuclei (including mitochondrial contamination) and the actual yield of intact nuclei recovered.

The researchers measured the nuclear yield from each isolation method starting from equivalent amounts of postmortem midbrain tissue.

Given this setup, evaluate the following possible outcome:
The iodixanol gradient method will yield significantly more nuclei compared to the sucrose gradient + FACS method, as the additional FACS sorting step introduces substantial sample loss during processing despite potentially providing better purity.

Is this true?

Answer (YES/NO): NO